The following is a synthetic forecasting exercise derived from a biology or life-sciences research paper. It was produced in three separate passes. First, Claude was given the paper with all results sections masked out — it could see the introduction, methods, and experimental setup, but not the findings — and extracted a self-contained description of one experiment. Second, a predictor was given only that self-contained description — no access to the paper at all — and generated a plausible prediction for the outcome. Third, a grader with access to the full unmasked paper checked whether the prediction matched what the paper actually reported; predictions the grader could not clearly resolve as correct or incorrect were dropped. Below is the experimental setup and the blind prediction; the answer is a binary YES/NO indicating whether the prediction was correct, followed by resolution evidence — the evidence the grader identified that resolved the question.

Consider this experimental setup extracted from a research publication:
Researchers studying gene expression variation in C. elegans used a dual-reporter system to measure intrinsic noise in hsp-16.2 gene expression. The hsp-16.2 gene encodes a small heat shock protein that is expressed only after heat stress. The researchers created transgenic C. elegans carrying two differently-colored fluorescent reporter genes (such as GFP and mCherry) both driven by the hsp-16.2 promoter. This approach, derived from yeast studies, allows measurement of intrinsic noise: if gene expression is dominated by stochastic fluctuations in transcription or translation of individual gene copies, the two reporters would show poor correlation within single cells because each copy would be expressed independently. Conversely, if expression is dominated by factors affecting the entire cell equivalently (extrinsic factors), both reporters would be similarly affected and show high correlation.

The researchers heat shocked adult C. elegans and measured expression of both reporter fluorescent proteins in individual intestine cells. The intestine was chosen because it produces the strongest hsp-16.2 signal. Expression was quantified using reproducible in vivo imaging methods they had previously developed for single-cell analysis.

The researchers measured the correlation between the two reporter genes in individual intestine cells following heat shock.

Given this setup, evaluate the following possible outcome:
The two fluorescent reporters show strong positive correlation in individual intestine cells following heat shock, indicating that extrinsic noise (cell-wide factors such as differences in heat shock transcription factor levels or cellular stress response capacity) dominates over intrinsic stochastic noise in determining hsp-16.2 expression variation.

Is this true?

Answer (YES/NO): YES